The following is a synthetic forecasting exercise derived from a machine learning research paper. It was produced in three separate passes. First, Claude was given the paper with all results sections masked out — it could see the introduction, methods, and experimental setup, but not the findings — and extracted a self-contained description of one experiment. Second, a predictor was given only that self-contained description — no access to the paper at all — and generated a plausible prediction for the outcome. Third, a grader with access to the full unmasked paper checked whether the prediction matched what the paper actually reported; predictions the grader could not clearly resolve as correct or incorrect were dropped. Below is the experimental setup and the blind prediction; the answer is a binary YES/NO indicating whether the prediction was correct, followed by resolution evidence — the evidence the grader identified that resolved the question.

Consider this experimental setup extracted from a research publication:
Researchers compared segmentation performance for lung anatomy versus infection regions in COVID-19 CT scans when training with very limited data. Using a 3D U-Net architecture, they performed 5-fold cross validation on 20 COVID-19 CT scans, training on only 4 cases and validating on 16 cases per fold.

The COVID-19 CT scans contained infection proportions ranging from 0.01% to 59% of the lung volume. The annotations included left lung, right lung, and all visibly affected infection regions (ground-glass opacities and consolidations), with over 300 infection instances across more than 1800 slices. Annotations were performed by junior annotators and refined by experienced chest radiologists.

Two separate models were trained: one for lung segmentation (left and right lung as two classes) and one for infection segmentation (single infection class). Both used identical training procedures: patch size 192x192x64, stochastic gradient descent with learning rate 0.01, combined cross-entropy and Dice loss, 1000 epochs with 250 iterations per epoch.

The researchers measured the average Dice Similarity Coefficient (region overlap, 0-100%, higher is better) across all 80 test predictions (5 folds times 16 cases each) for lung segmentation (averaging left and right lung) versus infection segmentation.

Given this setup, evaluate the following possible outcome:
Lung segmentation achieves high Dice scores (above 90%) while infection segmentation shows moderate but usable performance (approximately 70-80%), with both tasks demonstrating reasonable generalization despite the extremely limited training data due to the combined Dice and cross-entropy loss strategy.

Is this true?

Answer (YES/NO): NO